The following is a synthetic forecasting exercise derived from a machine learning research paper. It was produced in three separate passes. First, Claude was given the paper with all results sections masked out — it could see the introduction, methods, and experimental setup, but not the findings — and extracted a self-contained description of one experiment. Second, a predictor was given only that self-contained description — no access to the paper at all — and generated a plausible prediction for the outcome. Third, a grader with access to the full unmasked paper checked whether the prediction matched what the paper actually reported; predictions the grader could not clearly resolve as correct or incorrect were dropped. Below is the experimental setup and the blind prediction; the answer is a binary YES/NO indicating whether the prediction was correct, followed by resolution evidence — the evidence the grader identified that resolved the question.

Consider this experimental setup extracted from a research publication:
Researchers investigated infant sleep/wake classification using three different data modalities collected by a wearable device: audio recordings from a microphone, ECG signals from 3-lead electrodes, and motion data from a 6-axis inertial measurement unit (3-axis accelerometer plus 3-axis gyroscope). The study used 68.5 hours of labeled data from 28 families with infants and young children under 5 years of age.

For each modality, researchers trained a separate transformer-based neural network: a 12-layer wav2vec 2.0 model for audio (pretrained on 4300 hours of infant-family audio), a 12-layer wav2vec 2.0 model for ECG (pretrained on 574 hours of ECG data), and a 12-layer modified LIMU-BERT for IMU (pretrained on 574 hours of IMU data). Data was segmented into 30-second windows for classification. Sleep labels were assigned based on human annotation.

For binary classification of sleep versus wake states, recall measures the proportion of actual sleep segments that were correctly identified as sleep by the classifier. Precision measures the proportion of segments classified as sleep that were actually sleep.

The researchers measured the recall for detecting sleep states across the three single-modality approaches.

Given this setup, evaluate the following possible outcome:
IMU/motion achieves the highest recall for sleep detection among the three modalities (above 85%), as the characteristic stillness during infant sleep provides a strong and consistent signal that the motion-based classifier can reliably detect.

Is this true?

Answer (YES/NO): NO